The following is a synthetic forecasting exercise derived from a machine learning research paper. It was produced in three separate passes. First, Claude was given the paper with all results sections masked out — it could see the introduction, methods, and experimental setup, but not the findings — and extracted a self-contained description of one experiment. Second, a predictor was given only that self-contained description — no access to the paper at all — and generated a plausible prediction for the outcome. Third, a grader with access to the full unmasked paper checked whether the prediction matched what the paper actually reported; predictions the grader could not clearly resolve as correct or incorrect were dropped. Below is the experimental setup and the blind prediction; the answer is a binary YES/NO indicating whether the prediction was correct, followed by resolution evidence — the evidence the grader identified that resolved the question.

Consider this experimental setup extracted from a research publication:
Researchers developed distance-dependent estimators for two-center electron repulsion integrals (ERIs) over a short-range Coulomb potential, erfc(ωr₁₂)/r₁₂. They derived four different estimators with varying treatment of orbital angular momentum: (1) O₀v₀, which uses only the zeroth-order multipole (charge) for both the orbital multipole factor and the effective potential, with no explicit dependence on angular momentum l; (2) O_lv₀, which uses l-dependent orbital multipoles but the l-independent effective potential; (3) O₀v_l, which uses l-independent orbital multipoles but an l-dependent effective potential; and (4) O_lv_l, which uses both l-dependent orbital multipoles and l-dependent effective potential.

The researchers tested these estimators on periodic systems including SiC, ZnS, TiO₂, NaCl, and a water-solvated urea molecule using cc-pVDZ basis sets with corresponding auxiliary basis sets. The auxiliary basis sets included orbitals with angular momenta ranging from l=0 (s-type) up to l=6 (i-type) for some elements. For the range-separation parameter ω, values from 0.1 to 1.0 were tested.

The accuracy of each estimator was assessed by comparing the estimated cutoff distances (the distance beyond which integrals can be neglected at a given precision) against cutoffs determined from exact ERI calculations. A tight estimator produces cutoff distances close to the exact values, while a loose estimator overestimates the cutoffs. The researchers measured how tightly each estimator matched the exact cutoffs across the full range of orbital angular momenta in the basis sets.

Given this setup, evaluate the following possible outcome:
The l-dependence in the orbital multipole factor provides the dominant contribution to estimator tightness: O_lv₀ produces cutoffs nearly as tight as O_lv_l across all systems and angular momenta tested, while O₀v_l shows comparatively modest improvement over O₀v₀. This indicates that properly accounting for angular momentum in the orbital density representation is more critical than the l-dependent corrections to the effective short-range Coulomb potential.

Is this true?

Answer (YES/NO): NO